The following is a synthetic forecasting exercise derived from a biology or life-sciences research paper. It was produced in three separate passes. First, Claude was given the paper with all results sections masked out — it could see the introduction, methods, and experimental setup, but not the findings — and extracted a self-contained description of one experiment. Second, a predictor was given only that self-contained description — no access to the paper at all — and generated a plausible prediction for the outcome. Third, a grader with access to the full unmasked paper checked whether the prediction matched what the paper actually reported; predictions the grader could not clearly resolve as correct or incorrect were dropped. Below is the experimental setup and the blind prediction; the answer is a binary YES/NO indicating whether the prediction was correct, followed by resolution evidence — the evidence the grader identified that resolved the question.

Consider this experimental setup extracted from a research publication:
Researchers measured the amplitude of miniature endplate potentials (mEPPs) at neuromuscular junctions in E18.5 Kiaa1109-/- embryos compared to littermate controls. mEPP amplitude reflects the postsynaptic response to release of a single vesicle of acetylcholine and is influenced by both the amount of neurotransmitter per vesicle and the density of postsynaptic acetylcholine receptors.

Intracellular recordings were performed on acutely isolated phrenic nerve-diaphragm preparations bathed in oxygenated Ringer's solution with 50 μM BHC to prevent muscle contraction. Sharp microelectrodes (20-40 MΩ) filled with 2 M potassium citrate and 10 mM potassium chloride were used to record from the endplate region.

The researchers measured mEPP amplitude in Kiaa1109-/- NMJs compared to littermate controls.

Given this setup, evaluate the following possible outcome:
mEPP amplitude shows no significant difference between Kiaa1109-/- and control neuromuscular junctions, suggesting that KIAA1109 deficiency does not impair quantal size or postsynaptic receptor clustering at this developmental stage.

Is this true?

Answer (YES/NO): YES